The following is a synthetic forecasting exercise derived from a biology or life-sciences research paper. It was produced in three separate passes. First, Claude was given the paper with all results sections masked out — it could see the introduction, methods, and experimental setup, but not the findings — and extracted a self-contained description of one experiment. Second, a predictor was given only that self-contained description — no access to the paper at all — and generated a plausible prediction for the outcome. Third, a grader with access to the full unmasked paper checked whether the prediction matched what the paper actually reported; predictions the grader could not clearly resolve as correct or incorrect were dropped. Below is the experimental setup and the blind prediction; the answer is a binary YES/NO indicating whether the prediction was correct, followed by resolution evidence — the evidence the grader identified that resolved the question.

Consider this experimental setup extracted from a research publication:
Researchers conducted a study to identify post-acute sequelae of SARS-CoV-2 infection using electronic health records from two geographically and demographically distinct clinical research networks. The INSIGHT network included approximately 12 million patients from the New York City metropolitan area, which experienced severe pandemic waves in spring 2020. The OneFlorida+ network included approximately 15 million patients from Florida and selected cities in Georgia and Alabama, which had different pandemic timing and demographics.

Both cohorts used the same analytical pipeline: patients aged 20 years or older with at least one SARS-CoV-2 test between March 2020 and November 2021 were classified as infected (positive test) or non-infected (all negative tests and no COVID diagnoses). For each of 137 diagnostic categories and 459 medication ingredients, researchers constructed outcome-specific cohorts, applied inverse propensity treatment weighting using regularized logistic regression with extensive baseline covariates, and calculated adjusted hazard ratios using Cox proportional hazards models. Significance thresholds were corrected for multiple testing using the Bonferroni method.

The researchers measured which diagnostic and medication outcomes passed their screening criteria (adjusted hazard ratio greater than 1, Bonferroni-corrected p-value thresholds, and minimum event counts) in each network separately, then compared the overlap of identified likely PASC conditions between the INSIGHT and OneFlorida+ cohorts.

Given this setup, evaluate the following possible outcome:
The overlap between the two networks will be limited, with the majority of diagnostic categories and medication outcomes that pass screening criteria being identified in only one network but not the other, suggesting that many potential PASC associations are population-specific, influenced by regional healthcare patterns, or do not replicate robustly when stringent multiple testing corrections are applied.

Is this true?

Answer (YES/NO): YES